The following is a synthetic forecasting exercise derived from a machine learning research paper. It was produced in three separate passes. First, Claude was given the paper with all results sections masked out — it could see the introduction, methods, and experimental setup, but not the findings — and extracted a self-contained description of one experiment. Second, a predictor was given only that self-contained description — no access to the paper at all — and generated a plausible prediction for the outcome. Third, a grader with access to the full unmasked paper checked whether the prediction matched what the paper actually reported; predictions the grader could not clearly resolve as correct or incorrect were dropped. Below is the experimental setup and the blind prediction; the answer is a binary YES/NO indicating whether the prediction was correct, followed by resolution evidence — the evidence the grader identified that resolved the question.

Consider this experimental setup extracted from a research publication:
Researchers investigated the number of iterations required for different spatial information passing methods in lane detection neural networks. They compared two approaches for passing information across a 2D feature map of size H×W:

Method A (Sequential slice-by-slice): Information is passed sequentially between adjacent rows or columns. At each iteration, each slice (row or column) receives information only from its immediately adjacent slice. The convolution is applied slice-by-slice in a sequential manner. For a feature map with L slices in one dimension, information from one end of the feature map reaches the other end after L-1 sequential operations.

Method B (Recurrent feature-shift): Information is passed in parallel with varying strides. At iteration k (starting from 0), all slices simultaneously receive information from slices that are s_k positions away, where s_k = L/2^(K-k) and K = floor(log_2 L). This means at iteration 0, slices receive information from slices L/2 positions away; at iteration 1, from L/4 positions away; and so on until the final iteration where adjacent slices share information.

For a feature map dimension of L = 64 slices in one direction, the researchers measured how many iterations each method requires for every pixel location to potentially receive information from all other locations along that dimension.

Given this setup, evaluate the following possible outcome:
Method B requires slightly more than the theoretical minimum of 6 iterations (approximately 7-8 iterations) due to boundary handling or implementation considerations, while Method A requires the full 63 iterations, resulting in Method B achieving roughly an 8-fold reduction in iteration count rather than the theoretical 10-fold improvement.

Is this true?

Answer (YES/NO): NO